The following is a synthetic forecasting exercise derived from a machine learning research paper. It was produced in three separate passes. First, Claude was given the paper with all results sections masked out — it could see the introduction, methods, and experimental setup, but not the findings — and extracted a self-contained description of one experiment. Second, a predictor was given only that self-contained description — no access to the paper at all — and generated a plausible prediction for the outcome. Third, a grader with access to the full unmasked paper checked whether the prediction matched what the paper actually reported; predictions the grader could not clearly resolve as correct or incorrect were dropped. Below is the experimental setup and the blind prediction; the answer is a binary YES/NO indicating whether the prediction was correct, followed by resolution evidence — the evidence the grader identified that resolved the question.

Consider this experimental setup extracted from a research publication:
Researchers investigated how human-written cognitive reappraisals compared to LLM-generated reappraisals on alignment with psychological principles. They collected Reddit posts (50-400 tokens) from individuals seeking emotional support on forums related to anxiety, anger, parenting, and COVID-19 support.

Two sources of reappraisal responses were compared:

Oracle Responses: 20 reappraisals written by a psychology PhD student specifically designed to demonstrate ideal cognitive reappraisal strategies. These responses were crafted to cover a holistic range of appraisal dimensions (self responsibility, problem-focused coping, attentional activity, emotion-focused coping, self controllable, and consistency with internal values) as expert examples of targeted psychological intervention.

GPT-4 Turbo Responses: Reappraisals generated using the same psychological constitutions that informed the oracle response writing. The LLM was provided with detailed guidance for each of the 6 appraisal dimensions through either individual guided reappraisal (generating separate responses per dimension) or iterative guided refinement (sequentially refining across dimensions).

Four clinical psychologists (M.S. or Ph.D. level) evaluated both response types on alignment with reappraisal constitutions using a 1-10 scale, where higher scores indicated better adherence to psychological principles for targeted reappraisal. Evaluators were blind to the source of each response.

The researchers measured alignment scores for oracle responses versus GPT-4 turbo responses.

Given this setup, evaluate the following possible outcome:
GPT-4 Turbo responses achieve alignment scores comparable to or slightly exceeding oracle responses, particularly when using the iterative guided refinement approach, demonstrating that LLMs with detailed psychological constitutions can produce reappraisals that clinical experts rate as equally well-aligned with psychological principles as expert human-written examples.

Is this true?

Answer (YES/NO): NO